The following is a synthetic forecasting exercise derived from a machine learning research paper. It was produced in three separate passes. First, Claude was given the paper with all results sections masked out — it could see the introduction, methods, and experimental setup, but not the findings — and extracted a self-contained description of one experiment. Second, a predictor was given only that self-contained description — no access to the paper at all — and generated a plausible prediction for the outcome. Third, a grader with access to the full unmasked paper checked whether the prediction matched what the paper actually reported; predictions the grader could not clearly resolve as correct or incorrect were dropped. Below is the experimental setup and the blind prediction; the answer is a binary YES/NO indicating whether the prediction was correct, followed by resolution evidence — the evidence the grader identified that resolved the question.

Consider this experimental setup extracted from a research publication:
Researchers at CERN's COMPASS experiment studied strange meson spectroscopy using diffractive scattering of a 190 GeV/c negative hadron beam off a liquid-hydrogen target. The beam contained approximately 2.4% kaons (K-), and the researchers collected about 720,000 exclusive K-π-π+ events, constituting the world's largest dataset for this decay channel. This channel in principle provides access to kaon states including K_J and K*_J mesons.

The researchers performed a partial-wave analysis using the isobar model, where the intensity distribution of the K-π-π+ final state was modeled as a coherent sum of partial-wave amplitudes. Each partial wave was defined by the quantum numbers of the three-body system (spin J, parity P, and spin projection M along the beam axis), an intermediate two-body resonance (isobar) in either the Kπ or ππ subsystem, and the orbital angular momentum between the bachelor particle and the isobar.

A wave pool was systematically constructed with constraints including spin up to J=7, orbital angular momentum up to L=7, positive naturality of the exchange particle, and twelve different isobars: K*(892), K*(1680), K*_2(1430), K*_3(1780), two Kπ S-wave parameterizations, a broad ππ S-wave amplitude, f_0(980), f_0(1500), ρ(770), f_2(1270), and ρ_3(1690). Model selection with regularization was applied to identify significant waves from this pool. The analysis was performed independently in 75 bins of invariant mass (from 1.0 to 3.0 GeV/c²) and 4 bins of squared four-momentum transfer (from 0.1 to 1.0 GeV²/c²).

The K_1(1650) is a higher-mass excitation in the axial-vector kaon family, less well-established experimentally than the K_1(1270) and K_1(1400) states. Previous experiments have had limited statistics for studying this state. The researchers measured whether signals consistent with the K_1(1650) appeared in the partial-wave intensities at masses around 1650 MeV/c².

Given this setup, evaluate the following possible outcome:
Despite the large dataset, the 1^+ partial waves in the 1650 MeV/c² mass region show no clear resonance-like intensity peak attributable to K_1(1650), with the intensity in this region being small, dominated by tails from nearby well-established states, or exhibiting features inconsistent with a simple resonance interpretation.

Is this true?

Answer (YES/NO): NO